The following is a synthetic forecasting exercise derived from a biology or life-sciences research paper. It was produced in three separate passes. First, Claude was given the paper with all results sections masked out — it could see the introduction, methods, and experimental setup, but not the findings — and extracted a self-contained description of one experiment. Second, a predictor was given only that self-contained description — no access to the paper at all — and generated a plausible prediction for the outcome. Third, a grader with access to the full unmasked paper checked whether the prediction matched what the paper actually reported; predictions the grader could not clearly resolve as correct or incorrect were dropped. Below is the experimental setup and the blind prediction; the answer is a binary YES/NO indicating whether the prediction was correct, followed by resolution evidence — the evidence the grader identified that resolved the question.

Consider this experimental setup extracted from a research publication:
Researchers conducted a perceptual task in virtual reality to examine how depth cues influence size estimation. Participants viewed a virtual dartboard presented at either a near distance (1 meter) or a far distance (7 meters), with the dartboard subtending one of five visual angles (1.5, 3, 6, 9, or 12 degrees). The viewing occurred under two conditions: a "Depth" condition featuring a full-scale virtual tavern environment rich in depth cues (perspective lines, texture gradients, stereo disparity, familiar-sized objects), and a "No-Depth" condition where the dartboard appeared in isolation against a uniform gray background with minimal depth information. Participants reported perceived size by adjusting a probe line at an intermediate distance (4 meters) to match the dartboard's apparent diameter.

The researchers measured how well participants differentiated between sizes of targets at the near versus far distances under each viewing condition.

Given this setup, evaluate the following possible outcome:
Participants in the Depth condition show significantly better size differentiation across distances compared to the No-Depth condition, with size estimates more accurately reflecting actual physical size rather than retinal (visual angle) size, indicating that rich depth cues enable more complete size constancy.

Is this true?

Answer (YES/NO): YES